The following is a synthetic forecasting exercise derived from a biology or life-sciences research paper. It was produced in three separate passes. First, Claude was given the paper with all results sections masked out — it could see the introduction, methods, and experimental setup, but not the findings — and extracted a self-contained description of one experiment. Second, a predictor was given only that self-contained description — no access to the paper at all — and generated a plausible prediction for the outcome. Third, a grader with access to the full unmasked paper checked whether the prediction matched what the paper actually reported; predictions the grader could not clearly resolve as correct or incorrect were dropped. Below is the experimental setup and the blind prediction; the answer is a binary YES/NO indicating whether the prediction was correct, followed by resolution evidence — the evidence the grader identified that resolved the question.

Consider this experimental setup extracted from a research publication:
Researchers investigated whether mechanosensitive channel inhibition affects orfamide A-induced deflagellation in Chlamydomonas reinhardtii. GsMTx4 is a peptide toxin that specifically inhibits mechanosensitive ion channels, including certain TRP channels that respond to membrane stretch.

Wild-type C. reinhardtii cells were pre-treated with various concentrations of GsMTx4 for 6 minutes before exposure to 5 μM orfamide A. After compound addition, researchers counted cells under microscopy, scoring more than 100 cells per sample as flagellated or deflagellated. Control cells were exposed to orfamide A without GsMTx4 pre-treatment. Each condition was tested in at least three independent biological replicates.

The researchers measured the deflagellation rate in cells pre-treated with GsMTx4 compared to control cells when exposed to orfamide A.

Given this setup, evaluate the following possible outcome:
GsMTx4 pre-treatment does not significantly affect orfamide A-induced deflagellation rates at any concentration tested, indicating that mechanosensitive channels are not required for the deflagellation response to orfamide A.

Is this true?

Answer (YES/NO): YES